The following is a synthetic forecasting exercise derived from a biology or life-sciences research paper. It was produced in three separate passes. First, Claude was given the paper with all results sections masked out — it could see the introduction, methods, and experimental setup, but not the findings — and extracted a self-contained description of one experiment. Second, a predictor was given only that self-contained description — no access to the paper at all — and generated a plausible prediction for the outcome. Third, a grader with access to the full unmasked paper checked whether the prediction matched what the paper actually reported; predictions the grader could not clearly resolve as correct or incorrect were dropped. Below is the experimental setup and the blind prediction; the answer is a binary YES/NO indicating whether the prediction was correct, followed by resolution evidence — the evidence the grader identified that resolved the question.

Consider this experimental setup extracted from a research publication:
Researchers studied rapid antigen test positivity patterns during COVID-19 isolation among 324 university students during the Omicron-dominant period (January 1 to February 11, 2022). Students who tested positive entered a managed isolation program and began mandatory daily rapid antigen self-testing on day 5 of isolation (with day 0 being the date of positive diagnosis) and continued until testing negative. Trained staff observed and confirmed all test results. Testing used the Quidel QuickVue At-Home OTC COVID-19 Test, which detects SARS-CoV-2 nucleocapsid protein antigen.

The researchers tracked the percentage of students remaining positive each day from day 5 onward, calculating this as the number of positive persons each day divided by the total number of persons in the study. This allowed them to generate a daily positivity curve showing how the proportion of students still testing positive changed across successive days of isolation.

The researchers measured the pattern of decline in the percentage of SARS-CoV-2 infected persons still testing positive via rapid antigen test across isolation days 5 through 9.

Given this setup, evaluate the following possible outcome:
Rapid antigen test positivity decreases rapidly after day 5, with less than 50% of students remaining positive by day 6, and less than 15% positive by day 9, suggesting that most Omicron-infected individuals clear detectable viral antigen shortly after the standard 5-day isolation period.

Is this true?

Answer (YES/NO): YES